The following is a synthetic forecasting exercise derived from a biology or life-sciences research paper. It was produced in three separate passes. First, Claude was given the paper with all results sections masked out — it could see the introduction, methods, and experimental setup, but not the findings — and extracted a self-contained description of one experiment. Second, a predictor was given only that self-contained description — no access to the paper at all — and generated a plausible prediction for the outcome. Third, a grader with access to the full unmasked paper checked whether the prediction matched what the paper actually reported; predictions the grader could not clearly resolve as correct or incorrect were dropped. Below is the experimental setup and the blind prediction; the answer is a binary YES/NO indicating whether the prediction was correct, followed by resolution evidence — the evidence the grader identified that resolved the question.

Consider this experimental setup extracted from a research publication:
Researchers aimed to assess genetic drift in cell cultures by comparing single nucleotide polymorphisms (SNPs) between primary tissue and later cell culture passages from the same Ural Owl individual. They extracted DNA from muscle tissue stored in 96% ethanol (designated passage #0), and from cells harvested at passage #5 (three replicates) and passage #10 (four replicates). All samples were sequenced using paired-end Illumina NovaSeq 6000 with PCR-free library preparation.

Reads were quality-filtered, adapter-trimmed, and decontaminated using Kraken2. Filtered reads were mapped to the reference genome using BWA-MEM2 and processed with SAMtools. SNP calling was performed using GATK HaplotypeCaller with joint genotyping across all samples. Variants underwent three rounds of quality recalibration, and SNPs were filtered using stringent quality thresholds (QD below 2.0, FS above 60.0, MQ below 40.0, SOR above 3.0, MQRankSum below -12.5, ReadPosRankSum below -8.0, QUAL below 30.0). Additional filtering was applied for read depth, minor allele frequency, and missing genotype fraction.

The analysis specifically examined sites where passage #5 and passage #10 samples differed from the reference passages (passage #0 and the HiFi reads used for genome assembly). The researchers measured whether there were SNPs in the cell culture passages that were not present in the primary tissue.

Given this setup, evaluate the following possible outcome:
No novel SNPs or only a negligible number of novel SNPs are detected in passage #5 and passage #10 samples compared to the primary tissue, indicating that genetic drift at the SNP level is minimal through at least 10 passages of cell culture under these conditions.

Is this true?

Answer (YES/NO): YES